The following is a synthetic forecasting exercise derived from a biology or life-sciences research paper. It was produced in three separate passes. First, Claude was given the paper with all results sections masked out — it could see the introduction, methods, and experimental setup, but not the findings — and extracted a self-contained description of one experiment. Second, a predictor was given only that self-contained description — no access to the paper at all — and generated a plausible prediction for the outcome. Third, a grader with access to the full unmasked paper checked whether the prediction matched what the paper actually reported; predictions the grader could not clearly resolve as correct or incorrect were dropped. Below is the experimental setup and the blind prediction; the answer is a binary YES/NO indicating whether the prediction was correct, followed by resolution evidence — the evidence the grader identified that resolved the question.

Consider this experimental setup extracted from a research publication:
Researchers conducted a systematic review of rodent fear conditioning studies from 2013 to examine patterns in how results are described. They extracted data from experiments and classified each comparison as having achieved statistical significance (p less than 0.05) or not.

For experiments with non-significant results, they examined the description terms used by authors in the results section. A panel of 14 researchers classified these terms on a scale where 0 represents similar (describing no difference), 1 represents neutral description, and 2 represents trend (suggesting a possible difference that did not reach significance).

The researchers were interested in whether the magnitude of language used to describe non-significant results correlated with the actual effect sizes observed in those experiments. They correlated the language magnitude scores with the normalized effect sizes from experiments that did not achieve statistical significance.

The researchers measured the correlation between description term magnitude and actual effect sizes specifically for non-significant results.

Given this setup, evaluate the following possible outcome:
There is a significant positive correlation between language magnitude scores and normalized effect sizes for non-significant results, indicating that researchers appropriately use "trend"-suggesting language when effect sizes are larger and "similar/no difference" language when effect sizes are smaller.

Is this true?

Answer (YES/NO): YES